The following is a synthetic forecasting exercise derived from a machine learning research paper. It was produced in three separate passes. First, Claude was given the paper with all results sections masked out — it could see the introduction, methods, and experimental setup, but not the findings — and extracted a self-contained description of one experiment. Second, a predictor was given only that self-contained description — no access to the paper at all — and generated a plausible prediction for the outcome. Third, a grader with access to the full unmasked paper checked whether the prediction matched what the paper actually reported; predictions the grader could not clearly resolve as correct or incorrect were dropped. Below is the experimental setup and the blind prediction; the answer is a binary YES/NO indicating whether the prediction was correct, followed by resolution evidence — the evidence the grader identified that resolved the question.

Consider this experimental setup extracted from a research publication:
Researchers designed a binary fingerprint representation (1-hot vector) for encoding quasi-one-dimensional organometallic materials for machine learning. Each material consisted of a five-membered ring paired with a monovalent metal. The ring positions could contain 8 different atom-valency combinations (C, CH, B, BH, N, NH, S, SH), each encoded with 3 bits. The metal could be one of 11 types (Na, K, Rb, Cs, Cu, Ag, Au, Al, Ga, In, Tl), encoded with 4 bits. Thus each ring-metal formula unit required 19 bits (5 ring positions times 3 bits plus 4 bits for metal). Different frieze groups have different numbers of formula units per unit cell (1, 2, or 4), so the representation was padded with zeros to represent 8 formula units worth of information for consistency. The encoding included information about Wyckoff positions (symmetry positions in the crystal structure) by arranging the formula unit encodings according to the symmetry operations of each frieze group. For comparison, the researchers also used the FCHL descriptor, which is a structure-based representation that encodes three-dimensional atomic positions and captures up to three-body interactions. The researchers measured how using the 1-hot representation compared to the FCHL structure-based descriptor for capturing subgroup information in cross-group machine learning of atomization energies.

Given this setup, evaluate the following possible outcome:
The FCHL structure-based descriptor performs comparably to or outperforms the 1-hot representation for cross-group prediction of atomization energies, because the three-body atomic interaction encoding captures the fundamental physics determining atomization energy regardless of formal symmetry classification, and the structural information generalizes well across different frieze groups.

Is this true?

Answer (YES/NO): YES